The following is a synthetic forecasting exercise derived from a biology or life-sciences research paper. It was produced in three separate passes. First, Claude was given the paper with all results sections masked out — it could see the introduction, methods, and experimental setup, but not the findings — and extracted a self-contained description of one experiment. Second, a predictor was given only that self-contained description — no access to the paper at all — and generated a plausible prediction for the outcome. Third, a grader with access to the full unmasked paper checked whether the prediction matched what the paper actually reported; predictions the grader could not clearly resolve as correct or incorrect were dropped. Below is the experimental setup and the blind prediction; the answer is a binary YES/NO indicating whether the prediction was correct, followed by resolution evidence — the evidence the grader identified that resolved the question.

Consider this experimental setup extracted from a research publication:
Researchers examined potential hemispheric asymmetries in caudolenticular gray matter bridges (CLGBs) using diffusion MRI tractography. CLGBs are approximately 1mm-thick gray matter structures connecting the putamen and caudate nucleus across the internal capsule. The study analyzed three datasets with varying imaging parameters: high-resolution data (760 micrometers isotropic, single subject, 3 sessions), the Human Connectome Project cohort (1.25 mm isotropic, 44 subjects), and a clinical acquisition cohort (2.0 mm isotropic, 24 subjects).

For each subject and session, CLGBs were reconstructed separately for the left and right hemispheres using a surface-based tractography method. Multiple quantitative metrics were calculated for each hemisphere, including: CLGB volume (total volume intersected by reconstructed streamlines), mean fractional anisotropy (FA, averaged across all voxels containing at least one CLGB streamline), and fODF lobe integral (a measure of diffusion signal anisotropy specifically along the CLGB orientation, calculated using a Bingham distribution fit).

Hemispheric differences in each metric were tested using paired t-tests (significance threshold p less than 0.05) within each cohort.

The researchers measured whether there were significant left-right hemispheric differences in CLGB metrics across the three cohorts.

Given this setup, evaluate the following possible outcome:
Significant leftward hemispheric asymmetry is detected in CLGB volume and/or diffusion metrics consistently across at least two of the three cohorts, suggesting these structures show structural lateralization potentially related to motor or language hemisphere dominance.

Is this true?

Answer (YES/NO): NO